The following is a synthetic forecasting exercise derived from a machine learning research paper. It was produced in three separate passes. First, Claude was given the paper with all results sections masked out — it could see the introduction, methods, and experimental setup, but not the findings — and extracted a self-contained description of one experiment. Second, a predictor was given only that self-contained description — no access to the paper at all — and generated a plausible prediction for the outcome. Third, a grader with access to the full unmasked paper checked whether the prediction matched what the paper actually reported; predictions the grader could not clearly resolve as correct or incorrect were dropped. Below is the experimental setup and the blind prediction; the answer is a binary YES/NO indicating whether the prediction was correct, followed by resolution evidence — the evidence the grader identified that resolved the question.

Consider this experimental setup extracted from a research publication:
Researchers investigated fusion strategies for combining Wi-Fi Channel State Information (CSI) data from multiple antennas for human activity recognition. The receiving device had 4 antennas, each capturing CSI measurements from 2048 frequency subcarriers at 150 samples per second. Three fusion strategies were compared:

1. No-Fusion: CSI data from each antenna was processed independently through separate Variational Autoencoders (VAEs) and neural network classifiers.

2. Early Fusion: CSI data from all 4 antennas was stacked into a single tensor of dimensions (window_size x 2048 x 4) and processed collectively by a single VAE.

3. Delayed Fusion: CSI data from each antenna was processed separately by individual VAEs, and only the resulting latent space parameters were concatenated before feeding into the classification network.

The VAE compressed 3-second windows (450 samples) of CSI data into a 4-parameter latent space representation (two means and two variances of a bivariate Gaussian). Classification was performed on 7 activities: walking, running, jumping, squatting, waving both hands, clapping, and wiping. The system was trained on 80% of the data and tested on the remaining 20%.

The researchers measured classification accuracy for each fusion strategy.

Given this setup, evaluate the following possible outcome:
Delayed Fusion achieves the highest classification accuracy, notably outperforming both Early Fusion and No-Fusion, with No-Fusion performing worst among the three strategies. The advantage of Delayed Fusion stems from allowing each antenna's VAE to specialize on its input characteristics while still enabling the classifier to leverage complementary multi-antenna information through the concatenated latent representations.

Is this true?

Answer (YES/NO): NO